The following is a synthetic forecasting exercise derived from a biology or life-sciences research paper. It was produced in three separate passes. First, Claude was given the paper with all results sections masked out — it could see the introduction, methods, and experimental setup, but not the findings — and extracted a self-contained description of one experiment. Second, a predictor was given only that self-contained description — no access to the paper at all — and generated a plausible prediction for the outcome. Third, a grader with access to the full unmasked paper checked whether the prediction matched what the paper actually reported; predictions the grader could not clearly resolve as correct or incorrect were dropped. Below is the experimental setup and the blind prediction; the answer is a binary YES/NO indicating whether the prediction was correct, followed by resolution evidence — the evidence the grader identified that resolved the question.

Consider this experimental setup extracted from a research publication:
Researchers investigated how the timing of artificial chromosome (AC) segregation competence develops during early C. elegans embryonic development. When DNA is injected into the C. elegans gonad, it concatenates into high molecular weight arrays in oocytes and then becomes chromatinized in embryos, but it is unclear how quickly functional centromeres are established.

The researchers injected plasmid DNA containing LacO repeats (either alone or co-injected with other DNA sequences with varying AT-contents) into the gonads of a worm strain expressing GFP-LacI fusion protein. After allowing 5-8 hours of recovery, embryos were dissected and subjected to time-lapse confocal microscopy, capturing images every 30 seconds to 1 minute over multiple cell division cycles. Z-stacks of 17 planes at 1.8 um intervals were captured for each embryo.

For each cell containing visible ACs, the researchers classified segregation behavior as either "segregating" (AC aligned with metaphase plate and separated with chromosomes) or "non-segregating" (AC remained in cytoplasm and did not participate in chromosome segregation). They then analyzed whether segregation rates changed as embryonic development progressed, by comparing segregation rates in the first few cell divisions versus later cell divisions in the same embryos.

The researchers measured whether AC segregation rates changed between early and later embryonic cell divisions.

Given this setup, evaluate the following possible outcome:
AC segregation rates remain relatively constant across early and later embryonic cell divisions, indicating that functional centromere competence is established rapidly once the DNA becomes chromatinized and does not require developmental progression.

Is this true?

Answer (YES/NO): NO